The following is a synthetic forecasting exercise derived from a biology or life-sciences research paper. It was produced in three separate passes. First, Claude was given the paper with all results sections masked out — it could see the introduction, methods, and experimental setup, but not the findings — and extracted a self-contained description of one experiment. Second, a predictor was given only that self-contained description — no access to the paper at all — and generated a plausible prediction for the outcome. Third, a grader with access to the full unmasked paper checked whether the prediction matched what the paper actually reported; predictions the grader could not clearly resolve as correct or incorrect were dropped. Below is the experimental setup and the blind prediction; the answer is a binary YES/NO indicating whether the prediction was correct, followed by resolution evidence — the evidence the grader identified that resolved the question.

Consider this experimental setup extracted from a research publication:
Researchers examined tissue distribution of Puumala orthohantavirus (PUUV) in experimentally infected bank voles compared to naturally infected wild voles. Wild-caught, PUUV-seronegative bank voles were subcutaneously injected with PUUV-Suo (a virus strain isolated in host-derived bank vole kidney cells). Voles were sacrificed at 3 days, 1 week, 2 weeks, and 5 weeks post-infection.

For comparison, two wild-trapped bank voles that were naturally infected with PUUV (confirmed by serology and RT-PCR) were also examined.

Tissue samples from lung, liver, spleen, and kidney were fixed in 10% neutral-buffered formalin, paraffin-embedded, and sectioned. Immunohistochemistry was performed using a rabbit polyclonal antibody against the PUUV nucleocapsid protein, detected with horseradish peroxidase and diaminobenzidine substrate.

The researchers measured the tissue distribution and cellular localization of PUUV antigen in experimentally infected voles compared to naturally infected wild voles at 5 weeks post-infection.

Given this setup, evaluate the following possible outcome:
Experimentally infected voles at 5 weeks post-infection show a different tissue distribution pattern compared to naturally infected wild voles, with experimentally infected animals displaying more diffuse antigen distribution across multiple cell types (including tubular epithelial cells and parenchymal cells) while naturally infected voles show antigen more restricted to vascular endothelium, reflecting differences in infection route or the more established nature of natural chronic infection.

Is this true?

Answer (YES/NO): NO